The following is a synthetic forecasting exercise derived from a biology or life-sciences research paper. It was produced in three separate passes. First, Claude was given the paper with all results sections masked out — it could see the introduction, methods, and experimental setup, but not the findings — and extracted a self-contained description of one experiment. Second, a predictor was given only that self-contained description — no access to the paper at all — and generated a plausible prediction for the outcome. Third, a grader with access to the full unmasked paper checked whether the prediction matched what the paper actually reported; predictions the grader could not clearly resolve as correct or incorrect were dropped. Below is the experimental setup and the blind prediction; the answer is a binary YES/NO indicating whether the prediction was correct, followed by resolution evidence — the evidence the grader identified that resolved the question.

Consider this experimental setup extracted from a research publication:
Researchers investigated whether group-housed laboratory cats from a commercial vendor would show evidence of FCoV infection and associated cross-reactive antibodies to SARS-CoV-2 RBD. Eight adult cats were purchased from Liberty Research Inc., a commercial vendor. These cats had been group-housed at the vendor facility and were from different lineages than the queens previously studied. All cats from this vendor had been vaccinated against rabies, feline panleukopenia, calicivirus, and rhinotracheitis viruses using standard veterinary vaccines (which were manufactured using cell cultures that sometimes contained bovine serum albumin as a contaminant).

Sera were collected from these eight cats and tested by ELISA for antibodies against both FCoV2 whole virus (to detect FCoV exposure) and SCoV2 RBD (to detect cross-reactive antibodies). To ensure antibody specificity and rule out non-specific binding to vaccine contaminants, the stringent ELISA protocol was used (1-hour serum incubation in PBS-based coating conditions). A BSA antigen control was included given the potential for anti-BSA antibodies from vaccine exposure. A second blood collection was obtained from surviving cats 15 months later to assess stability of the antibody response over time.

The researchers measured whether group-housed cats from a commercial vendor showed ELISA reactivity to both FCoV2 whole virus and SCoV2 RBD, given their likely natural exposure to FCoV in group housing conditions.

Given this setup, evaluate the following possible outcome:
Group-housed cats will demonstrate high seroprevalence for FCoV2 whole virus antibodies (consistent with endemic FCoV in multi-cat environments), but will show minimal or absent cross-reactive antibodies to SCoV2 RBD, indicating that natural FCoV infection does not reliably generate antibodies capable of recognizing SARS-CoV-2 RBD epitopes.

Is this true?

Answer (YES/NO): NO